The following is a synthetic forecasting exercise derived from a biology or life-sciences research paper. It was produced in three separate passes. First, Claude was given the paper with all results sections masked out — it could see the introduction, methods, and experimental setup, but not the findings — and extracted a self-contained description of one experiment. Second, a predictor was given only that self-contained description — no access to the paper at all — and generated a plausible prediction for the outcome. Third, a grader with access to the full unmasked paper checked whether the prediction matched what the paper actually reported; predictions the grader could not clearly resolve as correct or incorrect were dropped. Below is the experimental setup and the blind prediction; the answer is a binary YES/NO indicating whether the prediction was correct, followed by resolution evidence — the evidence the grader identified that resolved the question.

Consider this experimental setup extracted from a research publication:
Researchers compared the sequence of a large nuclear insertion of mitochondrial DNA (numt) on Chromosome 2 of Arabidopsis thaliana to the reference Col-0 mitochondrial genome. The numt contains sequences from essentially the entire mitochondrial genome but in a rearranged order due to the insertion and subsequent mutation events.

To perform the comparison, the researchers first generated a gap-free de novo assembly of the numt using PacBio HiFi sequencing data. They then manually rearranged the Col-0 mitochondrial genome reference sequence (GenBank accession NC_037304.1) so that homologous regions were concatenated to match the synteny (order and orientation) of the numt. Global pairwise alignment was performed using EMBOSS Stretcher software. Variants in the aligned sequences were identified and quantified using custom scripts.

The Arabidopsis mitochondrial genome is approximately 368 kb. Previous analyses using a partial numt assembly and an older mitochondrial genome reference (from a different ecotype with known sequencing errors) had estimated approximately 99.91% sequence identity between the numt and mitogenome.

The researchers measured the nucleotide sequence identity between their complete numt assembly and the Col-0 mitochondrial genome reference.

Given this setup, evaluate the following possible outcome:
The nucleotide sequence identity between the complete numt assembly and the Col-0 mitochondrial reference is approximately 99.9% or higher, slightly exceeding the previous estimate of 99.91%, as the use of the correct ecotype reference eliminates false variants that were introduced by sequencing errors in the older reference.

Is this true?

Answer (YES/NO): YES